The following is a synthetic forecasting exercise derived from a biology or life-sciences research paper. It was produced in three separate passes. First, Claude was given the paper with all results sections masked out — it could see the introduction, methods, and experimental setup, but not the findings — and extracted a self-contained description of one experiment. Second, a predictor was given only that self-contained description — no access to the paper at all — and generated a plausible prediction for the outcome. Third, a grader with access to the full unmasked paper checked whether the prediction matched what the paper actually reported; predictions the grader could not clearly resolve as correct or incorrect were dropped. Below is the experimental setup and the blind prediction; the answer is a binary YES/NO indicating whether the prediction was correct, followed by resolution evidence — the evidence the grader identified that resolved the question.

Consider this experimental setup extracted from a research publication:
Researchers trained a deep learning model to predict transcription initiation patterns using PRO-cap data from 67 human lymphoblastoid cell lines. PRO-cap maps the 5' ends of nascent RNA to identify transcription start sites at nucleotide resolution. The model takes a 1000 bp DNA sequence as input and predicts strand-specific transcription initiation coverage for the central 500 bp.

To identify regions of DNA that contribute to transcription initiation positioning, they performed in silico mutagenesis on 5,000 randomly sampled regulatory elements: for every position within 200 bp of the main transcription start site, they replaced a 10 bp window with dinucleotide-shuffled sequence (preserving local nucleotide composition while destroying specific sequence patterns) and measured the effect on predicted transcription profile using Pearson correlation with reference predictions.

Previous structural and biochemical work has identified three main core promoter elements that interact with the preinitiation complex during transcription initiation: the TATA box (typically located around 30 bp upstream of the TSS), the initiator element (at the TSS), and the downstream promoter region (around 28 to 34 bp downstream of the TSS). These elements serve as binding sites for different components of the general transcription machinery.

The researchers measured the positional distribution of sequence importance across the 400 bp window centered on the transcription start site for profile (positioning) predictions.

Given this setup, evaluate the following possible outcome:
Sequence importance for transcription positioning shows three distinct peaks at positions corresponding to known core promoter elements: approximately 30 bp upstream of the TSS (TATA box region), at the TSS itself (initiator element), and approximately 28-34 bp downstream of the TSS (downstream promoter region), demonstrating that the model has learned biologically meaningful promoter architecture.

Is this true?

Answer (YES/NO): NO